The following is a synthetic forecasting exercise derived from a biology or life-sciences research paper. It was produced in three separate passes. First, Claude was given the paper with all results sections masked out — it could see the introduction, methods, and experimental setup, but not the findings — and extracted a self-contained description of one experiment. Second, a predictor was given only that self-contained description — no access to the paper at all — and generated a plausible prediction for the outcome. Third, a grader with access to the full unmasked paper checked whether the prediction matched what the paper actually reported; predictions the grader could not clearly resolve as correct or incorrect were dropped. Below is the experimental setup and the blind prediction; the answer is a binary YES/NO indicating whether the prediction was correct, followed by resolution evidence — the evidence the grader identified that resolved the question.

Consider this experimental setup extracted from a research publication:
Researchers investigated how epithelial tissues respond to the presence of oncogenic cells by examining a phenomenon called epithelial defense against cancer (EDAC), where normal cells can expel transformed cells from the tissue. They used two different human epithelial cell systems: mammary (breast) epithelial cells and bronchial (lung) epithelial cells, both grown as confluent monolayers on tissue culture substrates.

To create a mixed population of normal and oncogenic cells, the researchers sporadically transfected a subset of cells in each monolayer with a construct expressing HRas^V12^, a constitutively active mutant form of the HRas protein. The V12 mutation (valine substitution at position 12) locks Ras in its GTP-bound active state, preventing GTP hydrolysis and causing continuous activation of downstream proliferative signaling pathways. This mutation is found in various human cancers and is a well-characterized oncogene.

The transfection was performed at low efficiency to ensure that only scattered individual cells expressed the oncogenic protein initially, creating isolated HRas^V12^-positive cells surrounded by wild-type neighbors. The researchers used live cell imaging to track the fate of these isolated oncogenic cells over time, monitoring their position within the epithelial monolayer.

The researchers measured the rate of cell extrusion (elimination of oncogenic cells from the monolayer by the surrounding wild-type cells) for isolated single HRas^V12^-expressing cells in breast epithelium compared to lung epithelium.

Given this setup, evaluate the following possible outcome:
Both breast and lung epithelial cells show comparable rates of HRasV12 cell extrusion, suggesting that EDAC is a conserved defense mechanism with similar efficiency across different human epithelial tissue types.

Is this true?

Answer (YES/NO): NO